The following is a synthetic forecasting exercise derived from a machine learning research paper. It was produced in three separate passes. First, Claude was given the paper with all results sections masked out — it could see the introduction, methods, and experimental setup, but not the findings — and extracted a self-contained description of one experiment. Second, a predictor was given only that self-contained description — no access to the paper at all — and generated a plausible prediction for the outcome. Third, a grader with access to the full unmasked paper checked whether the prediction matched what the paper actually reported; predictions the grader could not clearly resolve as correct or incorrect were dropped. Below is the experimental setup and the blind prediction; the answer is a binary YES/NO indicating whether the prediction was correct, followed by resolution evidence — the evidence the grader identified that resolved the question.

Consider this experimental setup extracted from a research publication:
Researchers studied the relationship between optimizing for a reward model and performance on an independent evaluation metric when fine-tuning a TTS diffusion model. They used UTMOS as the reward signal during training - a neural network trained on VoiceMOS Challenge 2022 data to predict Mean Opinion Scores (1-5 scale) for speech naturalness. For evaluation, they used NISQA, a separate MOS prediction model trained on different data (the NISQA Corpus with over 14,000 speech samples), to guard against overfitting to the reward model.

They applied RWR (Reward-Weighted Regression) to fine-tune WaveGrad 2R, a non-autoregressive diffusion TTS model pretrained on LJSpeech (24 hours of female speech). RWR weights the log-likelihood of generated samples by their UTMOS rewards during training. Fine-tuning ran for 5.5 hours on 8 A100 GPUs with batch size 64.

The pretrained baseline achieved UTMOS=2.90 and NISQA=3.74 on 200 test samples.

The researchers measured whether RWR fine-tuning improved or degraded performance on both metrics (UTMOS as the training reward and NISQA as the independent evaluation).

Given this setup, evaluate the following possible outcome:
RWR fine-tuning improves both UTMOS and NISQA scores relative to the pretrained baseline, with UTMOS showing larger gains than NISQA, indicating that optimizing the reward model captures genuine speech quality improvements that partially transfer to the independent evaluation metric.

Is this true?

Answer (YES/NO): NO